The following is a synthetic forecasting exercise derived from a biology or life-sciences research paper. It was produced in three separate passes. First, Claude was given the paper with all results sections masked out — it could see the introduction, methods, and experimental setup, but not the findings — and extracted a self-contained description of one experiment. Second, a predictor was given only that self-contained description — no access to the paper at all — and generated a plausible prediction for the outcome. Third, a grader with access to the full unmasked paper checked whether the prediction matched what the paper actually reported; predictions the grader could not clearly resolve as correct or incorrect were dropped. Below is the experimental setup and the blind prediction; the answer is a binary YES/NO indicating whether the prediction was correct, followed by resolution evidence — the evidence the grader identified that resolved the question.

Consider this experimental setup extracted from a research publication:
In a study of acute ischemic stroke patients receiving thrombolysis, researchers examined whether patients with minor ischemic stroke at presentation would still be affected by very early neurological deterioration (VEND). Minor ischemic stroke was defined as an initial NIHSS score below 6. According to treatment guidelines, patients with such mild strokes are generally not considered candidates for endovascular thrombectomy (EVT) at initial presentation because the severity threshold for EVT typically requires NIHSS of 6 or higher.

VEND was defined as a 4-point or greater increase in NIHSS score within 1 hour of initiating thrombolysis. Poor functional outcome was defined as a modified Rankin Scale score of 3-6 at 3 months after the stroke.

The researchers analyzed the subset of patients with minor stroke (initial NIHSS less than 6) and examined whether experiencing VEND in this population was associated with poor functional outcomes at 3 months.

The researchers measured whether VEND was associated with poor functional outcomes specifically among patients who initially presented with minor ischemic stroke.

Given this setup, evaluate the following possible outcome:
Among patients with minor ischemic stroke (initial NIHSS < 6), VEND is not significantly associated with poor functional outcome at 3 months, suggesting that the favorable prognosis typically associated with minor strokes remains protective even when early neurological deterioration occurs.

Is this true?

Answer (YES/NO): NO